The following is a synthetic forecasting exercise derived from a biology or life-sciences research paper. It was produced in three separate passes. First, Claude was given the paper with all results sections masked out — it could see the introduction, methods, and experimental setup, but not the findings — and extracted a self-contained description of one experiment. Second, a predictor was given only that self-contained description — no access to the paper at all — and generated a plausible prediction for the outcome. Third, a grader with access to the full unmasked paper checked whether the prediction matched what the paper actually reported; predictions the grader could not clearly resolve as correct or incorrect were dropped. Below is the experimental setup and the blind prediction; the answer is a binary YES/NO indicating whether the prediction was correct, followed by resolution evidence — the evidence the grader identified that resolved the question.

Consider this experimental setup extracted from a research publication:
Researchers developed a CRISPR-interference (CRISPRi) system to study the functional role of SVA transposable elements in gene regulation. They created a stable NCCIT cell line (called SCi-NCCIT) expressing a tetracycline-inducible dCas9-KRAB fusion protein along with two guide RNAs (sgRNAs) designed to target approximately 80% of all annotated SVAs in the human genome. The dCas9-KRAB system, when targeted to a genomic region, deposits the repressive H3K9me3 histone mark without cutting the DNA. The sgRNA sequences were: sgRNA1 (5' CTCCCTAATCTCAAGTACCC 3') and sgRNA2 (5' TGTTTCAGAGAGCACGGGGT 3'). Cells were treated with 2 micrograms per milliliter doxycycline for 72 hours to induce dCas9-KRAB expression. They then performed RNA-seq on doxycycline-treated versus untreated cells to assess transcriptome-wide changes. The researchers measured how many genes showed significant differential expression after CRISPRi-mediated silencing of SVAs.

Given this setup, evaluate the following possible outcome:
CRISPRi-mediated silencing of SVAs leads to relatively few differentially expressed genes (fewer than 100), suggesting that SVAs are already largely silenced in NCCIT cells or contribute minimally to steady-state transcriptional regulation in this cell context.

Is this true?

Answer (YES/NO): NO